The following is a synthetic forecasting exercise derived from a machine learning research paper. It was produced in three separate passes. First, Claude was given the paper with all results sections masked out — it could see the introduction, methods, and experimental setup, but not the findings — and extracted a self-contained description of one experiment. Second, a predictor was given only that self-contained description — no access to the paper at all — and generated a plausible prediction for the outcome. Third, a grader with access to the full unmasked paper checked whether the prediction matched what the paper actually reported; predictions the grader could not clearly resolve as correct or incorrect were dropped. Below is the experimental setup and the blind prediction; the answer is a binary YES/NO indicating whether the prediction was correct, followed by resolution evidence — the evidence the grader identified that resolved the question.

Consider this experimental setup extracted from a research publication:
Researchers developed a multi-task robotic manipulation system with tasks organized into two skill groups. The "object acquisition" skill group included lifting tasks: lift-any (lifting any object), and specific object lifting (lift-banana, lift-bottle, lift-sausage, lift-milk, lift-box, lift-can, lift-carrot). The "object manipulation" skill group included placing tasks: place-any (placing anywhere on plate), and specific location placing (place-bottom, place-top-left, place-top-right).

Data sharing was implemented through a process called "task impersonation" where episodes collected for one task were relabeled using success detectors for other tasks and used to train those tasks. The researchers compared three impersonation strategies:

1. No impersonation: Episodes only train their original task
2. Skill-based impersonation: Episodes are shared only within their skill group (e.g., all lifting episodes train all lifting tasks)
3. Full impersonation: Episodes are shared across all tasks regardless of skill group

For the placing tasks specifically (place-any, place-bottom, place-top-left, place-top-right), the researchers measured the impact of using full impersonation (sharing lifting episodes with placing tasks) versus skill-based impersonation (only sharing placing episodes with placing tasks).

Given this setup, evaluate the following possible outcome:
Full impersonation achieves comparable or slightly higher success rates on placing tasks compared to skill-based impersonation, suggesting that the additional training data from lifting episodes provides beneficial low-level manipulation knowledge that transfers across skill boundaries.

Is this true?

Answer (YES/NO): NO